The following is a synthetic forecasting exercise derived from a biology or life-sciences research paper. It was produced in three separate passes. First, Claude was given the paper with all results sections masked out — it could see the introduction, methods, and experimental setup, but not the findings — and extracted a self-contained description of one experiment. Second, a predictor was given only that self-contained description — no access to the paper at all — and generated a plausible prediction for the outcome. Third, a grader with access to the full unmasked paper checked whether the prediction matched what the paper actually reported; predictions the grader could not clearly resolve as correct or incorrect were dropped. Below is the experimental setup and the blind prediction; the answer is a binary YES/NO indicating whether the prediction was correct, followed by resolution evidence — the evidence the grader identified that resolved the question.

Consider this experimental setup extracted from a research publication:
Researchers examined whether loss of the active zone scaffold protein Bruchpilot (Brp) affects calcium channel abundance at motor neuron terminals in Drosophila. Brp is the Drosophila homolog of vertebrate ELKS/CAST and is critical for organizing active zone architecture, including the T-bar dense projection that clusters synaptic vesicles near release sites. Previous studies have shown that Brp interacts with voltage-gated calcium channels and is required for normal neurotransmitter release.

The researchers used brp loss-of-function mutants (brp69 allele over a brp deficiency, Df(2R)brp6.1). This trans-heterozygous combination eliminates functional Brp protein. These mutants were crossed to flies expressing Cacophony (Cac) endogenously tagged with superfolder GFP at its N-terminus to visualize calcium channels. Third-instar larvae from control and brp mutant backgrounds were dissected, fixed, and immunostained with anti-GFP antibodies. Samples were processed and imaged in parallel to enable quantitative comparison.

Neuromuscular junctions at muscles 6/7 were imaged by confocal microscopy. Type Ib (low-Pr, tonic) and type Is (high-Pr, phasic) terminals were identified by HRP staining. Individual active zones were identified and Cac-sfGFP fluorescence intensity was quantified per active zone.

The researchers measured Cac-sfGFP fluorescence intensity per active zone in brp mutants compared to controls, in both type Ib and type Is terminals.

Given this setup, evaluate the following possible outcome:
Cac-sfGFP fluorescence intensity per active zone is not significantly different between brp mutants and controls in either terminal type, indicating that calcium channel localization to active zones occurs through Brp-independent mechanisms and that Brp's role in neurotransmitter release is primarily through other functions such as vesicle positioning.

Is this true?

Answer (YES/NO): NO